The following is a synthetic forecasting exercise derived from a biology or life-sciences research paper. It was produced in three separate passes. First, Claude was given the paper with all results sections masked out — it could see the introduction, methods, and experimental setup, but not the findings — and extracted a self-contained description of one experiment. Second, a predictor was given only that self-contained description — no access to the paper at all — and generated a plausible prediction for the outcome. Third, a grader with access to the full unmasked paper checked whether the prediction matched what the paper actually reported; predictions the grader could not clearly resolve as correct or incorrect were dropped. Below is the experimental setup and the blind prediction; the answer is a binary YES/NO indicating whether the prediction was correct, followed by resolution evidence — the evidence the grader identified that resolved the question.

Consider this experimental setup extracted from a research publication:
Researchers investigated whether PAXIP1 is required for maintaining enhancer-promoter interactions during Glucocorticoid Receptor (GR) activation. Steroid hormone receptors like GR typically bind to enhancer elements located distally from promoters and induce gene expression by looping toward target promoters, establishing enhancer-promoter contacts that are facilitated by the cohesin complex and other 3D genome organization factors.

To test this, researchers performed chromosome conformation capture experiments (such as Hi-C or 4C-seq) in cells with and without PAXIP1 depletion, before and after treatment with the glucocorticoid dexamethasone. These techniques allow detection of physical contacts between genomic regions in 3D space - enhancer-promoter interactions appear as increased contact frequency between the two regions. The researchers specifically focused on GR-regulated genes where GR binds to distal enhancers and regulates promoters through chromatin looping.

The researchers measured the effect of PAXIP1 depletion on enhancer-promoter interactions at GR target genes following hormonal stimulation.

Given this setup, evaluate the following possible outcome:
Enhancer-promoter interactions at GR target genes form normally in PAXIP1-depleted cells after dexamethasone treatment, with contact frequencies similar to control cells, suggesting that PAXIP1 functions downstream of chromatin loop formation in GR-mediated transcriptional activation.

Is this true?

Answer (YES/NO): NO